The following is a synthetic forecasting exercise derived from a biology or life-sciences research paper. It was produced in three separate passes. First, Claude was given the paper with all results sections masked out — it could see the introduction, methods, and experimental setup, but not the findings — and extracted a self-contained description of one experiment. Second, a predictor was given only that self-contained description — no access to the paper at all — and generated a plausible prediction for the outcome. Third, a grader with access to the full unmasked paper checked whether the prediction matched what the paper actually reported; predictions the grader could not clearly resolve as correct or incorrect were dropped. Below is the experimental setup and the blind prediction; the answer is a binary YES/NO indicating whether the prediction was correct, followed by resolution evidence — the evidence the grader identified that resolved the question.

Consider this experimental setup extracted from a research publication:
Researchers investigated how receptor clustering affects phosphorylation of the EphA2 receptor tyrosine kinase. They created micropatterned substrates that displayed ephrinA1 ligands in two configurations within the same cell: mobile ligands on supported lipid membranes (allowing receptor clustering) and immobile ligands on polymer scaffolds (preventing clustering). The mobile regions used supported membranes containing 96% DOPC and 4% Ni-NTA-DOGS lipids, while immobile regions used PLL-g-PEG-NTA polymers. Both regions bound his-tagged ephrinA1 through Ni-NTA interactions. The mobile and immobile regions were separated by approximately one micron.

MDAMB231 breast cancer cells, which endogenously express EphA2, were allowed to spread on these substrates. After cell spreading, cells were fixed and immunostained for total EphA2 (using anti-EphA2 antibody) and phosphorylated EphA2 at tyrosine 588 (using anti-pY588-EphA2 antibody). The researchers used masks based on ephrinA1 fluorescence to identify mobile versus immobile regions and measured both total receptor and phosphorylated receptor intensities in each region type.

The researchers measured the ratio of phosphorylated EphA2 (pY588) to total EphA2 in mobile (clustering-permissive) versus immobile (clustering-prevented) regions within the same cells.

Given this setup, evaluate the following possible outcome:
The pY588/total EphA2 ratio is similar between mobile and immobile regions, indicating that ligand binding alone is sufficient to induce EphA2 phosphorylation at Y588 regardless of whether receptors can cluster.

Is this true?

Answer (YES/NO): NO